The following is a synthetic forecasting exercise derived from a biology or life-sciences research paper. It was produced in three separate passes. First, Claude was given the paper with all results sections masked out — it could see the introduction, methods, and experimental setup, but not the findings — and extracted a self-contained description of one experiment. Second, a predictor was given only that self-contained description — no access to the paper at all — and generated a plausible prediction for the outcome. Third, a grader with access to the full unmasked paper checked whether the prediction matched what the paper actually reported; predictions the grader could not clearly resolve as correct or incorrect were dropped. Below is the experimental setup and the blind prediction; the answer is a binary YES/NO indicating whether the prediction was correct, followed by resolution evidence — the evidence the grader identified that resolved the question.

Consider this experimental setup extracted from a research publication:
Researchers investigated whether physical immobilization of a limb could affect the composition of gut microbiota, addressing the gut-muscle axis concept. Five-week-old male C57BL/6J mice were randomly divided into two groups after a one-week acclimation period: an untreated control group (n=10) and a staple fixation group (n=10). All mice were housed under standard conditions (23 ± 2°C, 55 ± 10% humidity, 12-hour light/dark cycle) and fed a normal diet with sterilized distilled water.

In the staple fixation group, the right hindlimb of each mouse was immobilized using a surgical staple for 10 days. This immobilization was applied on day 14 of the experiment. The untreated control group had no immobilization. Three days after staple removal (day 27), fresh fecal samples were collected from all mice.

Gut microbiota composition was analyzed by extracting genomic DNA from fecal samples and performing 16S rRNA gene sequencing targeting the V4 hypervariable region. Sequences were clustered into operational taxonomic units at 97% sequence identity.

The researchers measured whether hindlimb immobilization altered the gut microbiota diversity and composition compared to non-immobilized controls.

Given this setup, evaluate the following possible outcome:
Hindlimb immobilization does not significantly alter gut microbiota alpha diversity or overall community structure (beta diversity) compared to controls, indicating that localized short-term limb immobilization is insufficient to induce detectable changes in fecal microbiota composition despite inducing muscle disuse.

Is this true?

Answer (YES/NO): NO